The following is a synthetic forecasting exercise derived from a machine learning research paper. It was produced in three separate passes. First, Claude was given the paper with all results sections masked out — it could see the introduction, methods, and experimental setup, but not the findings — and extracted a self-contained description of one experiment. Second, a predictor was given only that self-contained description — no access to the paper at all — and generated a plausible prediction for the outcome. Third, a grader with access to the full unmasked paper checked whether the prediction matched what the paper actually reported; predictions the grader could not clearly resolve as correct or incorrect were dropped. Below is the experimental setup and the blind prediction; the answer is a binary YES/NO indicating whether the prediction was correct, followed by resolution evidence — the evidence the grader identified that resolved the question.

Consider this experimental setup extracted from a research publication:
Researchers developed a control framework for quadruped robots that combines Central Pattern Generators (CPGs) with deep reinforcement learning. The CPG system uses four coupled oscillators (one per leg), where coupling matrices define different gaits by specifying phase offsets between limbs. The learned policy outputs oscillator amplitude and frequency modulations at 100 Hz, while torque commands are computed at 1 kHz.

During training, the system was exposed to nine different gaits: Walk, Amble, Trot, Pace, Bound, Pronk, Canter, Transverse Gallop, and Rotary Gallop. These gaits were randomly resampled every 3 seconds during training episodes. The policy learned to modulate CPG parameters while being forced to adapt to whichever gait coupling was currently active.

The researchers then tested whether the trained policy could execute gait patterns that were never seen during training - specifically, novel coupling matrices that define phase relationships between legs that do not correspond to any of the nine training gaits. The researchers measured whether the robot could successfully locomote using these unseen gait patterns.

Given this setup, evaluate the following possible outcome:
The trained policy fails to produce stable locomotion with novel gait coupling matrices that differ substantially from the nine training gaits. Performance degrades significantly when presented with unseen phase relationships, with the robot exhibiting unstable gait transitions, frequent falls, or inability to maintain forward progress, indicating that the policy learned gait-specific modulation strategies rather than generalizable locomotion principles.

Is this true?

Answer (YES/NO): NO